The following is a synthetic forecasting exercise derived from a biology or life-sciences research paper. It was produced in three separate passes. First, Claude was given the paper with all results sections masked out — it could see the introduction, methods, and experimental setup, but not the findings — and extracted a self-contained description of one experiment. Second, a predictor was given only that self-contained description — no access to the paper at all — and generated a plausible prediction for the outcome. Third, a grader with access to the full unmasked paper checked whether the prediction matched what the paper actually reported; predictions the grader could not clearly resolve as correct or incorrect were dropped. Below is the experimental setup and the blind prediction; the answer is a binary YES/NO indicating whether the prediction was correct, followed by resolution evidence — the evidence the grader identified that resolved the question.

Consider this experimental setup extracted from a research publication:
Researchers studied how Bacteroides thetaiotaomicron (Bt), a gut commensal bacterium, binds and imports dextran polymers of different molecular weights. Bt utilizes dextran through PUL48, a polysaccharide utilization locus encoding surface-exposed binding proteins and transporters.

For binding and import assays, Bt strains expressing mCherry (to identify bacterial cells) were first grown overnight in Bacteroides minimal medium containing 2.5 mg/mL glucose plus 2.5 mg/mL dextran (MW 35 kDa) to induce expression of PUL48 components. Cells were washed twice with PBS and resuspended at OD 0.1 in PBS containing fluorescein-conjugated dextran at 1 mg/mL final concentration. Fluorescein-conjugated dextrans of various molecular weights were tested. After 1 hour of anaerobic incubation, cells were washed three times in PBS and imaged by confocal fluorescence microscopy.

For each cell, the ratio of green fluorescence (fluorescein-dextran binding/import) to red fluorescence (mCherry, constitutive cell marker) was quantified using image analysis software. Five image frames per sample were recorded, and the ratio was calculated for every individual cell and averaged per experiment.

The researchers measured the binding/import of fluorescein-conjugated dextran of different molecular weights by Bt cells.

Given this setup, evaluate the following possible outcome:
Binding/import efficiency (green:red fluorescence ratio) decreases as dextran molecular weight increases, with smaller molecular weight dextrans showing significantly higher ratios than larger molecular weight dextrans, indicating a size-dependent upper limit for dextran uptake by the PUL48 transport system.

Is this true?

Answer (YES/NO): NO